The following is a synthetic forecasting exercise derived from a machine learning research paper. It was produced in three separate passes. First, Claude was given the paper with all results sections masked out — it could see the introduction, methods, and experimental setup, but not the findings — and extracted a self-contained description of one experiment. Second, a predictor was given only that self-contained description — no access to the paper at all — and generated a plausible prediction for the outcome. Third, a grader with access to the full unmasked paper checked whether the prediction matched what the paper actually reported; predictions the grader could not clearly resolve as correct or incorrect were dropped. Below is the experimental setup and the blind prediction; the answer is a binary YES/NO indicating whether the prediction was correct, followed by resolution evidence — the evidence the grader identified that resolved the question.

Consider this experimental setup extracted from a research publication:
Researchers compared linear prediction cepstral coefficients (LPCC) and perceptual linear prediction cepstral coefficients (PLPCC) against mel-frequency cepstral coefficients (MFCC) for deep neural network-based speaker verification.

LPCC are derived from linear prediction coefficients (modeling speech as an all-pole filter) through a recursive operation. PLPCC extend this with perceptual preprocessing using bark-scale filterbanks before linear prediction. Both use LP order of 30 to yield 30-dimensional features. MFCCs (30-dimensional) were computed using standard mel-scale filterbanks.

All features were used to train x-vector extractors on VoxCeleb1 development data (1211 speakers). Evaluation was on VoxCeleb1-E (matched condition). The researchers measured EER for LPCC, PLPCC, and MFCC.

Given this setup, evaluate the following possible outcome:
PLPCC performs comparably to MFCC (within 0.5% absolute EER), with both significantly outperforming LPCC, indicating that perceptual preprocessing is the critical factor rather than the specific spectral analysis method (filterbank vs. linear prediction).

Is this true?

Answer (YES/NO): NO